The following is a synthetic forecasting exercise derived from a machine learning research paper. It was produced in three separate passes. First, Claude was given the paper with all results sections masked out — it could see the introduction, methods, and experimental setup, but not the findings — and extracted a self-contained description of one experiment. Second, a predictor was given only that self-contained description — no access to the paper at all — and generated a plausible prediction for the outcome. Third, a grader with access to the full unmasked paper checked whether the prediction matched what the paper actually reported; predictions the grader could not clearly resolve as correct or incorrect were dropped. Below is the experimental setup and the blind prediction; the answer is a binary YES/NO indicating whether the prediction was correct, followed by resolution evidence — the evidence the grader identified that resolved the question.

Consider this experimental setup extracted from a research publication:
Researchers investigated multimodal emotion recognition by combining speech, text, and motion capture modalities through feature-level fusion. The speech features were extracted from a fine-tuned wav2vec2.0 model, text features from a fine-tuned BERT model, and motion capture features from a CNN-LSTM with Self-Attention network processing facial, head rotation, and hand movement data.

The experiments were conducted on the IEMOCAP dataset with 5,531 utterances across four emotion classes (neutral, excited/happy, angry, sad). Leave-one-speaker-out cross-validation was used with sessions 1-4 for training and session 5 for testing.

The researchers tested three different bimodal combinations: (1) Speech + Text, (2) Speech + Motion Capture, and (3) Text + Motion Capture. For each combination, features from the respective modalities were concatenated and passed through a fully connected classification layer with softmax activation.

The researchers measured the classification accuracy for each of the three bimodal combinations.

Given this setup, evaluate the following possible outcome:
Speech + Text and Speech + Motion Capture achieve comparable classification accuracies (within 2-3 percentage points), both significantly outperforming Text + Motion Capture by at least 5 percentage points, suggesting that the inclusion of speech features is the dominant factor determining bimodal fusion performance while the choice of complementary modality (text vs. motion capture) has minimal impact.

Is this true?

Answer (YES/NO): NO